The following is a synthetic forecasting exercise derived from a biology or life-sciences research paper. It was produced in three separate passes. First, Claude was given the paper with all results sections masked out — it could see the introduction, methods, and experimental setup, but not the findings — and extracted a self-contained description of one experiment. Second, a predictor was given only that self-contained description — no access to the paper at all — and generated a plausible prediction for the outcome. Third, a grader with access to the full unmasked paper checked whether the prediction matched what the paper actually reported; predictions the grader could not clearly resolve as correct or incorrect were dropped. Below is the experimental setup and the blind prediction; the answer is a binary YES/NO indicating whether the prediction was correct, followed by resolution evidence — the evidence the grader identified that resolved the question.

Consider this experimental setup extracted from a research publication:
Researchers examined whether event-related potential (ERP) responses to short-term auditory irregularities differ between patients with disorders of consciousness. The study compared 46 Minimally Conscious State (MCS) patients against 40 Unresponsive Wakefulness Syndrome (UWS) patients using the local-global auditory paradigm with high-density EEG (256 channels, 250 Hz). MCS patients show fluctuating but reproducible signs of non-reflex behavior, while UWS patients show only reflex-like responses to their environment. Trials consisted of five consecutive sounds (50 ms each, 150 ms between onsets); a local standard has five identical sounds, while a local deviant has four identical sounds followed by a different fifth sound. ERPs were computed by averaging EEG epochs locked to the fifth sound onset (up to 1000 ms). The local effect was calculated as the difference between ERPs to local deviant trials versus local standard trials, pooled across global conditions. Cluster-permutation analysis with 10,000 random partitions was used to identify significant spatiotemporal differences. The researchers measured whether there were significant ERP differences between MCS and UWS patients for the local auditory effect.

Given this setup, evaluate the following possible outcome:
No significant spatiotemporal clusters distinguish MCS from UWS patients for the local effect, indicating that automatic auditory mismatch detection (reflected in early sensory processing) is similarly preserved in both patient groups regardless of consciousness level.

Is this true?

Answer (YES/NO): NO